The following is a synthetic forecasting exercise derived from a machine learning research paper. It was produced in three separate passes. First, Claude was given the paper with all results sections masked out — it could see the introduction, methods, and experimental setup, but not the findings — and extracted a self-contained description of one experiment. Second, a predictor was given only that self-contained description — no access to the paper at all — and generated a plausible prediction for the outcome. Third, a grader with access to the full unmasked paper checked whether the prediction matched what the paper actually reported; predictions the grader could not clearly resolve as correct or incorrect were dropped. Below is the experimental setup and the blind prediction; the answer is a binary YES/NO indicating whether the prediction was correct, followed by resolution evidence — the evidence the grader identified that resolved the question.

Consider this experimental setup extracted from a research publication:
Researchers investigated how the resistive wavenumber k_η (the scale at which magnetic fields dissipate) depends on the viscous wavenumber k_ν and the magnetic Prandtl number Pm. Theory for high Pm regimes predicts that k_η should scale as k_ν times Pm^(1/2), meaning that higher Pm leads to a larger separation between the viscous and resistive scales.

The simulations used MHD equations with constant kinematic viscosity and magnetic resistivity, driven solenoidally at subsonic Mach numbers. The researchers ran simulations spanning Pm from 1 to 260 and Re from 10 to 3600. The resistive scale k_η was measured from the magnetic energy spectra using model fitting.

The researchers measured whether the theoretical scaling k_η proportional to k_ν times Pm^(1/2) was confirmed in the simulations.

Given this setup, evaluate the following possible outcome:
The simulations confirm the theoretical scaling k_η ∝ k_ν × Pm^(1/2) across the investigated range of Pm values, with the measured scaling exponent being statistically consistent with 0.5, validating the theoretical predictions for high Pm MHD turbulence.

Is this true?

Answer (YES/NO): NO